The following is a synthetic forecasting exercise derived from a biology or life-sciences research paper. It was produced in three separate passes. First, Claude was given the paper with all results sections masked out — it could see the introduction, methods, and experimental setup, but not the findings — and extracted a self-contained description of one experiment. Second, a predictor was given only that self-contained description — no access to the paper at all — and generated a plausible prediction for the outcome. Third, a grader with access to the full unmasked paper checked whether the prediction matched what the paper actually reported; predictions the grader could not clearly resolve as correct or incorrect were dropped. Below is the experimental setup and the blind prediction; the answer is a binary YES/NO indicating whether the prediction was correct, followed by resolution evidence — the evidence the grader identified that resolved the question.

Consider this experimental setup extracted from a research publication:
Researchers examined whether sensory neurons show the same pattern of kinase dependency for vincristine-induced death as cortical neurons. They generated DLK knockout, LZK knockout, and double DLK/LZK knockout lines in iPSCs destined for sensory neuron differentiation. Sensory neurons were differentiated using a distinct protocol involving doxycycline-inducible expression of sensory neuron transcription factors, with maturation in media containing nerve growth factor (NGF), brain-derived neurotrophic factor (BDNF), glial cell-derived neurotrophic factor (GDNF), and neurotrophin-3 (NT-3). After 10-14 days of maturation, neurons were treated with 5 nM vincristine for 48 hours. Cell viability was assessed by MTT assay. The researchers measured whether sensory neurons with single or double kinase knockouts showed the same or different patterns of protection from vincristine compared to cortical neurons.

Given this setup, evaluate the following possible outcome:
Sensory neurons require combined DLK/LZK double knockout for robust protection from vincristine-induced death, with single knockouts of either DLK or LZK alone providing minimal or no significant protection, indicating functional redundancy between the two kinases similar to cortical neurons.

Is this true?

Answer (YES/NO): NO